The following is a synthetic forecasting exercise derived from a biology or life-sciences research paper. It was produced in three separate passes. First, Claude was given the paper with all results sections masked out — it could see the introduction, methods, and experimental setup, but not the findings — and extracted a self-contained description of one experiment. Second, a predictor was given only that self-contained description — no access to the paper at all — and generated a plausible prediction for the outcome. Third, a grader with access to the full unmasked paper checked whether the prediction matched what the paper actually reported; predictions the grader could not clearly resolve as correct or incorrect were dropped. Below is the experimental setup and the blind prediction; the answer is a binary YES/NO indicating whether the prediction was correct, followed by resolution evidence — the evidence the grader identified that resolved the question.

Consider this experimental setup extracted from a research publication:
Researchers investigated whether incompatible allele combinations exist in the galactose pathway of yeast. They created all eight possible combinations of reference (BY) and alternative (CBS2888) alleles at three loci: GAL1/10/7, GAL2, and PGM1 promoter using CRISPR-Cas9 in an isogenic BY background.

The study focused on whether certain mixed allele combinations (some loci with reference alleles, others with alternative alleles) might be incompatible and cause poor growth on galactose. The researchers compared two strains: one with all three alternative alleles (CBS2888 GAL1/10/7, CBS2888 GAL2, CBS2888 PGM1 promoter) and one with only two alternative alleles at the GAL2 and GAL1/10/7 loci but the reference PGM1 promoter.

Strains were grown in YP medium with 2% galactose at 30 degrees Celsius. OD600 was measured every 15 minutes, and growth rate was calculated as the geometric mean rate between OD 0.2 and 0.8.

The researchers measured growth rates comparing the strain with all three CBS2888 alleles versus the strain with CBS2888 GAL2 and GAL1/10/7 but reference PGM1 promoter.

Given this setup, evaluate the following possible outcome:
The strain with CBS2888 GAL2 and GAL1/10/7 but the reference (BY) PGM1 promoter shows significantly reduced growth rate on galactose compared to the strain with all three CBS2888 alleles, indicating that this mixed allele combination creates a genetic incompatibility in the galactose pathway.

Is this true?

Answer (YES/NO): YES